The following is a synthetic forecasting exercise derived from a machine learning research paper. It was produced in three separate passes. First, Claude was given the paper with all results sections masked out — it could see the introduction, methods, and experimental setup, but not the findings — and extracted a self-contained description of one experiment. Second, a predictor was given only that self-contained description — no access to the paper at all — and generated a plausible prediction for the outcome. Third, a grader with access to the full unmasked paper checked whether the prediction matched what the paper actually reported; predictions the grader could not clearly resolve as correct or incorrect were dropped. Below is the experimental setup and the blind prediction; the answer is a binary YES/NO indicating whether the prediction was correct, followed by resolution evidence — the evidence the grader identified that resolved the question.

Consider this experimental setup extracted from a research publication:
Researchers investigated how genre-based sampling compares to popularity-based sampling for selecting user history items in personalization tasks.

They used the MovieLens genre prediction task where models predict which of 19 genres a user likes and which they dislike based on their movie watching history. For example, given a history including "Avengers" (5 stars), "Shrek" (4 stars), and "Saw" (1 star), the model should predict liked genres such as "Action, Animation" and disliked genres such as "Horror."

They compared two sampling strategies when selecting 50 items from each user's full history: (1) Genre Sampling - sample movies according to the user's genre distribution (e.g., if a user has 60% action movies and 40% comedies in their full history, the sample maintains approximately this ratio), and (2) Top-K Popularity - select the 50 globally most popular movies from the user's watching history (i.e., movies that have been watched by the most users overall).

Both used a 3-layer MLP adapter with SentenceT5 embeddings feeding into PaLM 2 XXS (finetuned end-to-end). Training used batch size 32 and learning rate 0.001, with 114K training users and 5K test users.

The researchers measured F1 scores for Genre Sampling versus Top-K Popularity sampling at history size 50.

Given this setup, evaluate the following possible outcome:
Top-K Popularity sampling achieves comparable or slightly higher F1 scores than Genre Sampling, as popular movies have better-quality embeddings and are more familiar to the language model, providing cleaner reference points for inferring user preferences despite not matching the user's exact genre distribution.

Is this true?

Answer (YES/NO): YES